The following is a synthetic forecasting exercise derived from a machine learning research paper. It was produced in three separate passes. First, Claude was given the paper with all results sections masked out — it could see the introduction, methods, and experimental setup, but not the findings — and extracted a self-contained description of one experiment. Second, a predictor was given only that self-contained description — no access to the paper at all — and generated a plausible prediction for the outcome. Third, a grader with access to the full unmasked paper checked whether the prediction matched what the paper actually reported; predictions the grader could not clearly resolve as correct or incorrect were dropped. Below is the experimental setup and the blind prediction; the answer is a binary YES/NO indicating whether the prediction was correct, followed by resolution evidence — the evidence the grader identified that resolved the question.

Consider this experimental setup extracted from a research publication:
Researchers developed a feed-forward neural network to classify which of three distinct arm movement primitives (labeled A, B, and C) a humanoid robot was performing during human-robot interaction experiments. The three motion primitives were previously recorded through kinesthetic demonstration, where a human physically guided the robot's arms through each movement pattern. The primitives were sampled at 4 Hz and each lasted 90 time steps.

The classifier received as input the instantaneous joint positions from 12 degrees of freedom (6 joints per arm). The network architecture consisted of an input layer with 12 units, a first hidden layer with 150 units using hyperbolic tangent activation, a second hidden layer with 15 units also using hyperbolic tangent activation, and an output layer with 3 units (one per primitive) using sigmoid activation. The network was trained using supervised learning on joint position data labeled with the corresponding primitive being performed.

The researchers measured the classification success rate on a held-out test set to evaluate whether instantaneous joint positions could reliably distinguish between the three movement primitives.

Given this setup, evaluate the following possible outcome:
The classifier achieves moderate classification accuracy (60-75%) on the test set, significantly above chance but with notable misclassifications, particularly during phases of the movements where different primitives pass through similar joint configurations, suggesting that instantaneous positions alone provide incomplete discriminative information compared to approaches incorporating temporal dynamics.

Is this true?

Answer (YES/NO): NO